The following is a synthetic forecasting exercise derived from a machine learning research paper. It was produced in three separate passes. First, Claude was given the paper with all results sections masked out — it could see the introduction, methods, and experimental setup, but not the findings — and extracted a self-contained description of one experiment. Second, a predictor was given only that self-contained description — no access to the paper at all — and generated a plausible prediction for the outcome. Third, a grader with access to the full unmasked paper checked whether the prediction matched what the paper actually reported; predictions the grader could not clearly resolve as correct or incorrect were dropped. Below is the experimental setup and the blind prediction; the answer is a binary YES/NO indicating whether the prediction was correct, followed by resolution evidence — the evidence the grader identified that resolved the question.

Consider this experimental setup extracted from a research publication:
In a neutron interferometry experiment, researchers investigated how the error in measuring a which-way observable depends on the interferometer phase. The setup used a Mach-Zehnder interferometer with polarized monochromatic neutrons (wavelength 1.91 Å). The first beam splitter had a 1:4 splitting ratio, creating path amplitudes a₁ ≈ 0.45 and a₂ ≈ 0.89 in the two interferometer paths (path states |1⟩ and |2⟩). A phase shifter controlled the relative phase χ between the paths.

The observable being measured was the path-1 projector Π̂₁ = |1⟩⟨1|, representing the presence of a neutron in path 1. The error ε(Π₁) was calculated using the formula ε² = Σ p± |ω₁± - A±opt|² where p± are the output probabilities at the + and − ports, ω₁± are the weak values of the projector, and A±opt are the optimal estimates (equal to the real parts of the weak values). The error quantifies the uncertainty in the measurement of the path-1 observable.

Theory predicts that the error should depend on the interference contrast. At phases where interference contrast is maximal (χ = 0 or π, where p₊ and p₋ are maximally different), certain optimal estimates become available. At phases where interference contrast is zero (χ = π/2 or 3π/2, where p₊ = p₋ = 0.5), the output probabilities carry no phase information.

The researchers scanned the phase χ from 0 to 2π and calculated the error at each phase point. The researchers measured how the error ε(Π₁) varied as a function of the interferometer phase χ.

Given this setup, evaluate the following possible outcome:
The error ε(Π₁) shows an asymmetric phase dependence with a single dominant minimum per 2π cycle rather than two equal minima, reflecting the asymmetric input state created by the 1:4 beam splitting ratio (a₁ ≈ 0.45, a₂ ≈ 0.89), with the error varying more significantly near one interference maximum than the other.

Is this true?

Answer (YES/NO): NO